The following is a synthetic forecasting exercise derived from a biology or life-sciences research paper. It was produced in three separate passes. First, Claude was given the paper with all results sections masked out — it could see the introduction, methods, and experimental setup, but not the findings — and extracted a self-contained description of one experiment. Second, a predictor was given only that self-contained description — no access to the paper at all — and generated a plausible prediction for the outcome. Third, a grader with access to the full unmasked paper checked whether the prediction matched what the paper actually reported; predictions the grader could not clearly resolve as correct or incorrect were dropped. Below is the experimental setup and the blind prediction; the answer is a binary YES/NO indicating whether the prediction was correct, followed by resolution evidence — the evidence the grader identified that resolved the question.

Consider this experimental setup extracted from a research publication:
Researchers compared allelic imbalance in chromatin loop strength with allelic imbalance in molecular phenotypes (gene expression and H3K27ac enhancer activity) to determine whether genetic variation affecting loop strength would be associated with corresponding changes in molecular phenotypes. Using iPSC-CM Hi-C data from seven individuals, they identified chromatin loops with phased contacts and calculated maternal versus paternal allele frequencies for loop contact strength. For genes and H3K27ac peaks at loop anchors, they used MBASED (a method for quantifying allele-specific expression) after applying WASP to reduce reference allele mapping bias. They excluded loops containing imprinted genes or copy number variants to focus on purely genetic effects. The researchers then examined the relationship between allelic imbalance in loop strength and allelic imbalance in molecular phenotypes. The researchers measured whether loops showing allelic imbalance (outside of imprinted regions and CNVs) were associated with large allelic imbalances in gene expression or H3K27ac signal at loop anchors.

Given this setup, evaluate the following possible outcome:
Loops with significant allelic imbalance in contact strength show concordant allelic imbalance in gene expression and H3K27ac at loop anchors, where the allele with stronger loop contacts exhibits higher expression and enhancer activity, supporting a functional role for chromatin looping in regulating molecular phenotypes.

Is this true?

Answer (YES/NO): NO